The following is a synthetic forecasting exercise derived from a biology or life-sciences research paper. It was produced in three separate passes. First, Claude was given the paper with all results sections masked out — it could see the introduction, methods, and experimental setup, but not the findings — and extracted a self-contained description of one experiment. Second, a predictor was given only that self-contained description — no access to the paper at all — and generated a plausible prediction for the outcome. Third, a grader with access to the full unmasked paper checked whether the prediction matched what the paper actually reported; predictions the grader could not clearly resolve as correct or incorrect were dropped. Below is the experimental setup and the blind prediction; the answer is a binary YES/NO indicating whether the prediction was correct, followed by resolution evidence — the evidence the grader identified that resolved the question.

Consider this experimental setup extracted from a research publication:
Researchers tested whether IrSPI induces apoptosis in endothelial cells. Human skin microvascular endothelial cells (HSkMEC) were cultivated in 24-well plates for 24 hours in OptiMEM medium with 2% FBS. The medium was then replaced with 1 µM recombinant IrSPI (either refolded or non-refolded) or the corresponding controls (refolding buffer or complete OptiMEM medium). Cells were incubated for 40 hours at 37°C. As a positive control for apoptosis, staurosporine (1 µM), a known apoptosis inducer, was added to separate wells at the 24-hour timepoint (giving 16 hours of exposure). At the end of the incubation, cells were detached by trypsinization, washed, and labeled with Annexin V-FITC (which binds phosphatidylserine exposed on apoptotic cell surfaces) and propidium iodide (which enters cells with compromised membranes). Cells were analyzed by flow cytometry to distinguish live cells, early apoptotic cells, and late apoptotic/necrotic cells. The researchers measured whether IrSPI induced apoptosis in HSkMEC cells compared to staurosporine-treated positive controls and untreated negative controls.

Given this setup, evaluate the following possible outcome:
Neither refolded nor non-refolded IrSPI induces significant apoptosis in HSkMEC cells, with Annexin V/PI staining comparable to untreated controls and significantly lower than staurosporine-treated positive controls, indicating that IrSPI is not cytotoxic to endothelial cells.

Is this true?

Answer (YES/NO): YES